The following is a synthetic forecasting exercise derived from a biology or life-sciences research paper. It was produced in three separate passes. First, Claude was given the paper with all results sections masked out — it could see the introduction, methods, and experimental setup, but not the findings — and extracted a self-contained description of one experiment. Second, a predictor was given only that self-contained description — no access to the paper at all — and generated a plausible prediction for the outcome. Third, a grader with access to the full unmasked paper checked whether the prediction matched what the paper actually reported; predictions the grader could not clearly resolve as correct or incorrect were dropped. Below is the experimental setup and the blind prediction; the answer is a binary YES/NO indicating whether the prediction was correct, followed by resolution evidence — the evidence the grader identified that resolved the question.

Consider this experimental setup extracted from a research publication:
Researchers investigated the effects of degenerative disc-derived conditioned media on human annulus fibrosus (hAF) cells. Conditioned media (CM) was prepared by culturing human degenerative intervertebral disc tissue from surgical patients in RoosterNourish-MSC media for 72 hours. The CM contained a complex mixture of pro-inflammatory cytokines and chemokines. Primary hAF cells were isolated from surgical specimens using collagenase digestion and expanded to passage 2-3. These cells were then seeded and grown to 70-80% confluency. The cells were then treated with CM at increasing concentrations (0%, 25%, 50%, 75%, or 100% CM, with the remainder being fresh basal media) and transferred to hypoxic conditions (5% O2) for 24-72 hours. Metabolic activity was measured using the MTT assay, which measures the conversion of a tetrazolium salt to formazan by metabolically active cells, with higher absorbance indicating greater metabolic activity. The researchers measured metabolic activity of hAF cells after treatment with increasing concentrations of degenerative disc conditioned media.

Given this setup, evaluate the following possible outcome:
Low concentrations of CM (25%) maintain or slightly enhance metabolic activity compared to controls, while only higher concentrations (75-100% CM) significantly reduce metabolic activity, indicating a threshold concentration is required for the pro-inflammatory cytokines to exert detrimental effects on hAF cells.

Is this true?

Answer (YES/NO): NO